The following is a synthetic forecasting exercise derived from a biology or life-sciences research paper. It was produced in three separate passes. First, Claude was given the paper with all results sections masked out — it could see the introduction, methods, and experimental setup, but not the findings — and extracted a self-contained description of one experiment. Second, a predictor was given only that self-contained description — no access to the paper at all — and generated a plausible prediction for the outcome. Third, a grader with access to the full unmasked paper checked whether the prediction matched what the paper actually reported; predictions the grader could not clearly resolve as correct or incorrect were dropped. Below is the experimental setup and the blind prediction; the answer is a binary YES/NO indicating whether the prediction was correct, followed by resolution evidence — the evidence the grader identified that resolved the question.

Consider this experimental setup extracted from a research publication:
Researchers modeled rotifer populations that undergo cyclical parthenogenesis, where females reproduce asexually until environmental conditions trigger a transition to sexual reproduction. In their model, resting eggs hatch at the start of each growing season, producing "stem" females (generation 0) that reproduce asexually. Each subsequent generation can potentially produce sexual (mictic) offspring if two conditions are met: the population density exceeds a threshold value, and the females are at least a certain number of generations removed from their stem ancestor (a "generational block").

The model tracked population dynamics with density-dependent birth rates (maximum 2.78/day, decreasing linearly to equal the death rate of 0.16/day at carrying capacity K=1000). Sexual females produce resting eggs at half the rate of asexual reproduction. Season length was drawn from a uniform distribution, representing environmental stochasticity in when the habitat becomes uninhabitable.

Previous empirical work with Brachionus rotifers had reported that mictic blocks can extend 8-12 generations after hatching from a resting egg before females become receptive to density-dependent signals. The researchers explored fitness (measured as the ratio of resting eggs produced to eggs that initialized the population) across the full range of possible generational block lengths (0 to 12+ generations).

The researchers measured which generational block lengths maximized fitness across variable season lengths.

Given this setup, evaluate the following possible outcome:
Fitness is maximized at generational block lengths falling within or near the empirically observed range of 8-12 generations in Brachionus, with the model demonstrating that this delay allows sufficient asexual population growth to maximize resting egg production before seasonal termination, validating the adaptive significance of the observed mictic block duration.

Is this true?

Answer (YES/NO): NO